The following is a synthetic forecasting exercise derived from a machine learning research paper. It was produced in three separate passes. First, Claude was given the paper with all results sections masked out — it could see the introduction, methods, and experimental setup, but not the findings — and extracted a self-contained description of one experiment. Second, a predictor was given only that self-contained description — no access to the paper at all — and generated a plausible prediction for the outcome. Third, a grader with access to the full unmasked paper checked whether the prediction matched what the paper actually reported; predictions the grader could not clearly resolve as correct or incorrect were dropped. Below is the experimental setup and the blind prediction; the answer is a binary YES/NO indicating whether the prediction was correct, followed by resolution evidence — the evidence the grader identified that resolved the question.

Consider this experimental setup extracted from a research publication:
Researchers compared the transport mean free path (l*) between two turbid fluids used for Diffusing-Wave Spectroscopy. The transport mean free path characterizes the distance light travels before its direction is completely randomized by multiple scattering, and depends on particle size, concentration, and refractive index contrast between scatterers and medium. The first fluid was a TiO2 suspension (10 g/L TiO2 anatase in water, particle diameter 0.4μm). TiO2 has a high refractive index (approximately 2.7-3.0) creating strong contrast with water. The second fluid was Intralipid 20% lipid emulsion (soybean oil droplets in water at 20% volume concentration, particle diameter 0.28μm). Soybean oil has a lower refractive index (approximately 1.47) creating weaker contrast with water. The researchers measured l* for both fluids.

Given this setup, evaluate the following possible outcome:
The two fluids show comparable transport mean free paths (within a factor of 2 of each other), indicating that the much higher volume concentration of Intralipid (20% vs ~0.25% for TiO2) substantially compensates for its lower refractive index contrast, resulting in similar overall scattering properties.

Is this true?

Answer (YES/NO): NO